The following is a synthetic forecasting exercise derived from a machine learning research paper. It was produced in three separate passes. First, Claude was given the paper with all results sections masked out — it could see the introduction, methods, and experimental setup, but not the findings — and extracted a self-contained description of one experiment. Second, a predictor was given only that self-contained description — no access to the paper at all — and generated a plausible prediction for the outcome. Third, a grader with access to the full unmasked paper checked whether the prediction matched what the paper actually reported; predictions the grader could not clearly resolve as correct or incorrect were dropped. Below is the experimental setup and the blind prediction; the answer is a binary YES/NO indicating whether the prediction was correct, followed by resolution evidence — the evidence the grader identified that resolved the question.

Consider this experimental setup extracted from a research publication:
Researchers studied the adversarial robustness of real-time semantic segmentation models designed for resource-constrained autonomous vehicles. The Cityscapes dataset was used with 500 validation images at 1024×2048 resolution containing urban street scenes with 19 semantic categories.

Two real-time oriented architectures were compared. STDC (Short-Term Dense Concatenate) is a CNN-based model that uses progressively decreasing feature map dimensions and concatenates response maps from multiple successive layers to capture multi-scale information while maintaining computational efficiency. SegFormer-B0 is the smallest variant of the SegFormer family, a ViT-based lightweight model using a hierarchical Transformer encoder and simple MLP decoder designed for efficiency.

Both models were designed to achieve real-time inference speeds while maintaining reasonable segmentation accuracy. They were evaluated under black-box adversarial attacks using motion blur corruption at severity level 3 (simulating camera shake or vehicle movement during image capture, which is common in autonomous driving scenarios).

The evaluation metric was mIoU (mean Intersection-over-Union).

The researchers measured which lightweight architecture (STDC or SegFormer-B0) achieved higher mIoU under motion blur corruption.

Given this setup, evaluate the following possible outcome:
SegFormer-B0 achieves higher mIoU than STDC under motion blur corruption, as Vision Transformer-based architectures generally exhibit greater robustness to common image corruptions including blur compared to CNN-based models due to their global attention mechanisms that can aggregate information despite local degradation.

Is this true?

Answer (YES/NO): YES